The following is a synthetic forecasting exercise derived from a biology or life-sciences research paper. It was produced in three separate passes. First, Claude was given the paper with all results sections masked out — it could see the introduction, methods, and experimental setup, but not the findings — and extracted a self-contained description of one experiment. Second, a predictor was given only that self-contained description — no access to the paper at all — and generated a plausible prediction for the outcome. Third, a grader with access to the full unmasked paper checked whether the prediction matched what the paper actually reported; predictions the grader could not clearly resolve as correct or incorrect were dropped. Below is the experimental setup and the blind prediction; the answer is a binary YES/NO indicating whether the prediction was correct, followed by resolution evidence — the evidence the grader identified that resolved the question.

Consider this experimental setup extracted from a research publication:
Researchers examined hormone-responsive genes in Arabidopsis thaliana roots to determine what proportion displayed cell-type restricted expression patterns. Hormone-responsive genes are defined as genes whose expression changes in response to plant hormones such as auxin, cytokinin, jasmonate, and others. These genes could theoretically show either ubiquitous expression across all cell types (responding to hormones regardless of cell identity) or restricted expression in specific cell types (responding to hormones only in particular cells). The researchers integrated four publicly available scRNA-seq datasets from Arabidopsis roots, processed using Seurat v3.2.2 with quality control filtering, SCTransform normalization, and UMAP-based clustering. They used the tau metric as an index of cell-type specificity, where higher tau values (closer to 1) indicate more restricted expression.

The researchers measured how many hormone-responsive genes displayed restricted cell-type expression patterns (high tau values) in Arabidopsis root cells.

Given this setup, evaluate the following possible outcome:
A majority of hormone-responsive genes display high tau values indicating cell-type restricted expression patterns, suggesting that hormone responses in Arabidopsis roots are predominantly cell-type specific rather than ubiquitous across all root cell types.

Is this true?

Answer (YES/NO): NO